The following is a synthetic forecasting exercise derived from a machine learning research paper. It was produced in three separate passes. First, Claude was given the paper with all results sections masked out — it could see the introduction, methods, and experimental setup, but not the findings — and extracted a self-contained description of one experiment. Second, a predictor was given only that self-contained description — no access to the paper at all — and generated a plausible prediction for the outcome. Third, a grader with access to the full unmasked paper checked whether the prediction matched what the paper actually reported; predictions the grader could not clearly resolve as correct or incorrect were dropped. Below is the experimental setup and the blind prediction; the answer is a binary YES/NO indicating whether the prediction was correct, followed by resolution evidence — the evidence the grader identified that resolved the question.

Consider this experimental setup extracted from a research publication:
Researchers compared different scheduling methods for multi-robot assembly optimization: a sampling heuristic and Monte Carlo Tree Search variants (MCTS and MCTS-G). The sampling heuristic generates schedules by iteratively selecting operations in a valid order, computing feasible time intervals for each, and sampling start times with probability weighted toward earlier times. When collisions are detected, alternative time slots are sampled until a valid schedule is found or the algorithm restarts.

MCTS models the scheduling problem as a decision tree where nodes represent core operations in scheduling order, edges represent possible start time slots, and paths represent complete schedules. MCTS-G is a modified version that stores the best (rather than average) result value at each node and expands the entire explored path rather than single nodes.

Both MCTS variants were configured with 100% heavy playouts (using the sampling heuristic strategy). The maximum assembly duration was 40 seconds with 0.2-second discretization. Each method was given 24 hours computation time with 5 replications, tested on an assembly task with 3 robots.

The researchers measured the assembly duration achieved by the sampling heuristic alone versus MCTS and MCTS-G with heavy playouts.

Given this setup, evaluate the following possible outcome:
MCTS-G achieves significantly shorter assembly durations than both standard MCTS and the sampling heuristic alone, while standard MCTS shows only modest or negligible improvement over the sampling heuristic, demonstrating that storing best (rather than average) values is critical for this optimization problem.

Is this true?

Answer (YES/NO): NO